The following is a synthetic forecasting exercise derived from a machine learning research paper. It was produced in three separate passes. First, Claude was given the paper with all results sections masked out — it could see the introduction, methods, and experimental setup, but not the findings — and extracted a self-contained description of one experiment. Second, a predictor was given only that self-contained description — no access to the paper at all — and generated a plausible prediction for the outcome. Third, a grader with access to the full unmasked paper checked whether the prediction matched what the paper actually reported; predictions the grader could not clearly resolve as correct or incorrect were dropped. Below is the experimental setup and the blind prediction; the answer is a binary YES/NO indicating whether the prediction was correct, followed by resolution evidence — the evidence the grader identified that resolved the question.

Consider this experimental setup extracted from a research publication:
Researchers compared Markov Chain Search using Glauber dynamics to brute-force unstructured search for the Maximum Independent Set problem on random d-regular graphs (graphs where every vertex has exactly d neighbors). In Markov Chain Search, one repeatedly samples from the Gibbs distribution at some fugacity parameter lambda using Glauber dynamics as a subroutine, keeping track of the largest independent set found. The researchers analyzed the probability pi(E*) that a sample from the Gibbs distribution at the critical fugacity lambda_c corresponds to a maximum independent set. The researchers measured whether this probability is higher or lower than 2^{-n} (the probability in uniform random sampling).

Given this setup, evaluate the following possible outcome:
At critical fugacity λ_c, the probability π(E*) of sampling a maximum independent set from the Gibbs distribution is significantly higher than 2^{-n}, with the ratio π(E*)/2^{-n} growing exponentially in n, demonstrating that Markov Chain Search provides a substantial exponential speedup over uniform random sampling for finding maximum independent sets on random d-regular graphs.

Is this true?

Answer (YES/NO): YES